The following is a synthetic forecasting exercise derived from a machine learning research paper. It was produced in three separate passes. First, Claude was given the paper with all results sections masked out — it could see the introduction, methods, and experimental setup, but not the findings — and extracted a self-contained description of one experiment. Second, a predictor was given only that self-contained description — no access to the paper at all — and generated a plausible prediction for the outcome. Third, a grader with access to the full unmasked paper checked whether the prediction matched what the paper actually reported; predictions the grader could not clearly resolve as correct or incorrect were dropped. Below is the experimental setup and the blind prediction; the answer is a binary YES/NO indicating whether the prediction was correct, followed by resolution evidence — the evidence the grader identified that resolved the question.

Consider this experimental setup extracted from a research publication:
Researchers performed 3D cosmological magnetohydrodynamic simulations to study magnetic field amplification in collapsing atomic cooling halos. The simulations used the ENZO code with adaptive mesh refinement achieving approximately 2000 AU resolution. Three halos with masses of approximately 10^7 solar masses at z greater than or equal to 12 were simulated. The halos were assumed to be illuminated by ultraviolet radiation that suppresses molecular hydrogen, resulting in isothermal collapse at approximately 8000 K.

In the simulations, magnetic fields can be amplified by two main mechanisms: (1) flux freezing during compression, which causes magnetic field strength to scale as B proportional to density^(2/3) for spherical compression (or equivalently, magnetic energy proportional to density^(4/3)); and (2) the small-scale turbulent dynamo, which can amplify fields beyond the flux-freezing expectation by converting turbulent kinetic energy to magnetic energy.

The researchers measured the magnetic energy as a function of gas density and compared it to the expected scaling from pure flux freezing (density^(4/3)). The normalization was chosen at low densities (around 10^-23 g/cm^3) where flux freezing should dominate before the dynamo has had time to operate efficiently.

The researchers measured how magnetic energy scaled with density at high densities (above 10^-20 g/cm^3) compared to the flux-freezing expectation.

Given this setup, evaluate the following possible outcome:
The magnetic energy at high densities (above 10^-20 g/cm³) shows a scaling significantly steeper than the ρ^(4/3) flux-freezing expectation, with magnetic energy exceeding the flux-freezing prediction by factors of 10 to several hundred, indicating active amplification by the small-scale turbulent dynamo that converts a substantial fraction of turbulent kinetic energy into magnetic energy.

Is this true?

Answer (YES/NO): NO